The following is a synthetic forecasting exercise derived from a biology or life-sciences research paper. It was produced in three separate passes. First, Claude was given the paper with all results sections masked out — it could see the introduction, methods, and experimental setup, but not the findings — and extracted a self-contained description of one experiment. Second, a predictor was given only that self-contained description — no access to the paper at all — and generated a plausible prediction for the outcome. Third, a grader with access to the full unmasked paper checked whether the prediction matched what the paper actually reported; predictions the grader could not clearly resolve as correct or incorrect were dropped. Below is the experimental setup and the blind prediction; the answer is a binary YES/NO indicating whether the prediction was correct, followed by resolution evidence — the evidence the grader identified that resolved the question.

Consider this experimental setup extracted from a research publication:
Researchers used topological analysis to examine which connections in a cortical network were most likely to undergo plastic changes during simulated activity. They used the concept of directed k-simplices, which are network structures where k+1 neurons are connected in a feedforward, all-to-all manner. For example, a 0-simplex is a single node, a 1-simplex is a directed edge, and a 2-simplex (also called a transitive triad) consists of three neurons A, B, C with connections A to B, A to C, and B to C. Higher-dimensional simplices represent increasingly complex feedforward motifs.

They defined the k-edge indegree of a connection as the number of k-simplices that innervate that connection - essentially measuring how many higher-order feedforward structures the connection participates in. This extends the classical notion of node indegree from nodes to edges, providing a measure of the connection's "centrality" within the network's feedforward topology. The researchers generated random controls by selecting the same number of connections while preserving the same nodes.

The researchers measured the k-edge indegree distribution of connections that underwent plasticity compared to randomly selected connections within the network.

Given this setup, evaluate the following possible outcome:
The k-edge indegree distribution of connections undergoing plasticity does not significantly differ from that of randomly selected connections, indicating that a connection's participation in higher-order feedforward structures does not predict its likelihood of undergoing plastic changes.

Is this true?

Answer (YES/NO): NO